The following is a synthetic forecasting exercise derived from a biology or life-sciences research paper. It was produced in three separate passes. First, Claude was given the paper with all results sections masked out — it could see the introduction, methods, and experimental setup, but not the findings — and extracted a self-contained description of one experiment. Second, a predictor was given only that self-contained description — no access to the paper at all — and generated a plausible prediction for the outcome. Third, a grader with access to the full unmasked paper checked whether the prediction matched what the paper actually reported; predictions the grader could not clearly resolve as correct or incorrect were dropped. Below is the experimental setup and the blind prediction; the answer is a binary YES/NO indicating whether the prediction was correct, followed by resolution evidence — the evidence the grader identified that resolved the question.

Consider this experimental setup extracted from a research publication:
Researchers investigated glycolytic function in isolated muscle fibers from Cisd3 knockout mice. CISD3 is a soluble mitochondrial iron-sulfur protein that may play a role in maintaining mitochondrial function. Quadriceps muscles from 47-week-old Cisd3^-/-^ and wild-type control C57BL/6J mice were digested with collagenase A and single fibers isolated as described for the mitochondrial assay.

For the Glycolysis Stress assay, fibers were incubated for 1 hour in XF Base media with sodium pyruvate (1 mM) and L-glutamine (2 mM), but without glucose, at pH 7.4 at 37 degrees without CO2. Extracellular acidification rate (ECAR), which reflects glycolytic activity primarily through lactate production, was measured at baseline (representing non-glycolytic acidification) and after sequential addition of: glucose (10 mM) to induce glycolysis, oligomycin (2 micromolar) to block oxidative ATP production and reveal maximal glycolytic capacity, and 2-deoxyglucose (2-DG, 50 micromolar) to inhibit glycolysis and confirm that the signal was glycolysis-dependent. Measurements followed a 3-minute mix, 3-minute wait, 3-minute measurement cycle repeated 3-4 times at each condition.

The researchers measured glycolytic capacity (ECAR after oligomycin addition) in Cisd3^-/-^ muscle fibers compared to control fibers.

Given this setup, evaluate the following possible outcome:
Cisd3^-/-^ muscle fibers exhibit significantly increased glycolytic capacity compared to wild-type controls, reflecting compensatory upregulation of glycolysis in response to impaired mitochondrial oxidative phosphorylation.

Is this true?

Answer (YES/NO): YES